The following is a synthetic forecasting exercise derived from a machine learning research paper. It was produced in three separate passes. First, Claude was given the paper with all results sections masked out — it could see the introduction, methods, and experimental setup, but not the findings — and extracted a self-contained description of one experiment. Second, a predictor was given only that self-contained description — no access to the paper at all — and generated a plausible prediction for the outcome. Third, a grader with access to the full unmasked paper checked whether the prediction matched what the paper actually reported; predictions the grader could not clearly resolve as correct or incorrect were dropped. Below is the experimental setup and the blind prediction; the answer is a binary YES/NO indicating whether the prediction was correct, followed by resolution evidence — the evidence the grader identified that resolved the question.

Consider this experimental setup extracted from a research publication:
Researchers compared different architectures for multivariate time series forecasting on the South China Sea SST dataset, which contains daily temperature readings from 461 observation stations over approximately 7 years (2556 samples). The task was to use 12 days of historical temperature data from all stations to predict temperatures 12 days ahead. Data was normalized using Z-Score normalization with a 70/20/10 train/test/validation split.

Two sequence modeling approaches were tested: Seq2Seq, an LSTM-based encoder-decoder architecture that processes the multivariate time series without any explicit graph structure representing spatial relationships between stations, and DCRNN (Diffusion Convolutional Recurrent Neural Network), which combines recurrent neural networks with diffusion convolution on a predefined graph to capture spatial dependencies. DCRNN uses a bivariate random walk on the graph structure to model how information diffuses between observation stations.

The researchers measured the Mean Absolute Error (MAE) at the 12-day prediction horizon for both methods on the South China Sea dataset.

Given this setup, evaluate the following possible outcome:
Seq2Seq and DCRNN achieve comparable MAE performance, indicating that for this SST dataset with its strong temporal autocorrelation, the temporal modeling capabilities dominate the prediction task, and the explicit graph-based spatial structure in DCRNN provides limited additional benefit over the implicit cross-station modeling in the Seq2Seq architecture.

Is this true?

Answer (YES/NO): NO